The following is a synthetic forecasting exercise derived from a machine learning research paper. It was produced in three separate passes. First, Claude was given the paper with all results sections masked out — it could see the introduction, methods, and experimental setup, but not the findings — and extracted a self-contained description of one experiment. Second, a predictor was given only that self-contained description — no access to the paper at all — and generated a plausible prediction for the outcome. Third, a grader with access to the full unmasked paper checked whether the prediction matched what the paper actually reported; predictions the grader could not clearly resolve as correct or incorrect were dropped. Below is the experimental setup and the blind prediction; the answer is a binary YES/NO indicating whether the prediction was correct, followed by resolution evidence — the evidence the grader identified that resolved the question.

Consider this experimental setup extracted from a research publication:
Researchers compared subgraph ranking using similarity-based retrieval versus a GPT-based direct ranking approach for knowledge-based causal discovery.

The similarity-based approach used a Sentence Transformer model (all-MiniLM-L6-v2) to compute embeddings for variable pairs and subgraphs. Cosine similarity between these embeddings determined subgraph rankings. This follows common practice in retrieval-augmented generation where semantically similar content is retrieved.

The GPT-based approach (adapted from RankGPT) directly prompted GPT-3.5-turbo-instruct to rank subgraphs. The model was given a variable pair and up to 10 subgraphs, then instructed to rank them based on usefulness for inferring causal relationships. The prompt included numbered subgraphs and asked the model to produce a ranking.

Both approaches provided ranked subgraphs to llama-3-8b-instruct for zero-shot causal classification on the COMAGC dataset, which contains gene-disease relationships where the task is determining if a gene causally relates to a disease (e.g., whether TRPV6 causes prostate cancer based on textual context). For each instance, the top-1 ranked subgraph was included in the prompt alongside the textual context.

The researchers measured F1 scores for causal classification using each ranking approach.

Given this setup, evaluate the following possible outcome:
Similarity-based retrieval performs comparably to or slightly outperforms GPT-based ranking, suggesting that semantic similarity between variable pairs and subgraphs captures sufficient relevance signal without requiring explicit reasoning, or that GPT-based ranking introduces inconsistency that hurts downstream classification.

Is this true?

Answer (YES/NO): NO